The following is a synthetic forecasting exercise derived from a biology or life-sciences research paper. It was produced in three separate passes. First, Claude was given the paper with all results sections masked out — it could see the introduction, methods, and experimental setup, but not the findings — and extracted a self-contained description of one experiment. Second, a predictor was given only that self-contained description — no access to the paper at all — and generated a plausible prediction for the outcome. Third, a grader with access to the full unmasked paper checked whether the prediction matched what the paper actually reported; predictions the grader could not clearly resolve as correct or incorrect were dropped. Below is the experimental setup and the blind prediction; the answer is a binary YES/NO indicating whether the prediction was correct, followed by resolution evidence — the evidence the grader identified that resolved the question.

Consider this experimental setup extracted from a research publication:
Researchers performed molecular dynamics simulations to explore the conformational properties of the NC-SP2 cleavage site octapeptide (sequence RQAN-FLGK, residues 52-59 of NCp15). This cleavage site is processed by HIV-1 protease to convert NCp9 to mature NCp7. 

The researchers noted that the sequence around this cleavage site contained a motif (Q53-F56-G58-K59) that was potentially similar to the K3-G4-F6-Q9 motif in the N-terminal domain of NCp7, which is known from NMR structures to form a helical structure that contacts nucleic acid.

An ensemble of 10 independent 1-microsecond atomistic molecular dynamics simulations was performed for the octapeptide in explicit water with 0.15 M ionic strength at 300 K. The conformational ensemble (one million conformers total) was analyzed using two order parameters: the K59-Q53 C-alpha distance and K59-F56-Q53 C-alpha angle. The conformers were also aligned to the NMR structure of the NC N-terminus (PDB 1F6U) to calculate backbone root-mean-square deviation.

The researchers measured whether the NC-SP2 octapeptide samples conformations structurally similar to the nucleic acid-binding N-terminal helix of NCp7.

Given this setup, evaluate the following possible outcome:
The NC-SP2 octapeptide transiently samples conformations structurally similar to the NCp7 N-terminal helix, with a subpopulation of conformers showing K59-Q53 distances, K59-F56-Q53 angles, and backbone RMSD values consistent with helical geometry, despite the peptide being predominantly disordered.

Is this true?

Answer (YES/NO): YES